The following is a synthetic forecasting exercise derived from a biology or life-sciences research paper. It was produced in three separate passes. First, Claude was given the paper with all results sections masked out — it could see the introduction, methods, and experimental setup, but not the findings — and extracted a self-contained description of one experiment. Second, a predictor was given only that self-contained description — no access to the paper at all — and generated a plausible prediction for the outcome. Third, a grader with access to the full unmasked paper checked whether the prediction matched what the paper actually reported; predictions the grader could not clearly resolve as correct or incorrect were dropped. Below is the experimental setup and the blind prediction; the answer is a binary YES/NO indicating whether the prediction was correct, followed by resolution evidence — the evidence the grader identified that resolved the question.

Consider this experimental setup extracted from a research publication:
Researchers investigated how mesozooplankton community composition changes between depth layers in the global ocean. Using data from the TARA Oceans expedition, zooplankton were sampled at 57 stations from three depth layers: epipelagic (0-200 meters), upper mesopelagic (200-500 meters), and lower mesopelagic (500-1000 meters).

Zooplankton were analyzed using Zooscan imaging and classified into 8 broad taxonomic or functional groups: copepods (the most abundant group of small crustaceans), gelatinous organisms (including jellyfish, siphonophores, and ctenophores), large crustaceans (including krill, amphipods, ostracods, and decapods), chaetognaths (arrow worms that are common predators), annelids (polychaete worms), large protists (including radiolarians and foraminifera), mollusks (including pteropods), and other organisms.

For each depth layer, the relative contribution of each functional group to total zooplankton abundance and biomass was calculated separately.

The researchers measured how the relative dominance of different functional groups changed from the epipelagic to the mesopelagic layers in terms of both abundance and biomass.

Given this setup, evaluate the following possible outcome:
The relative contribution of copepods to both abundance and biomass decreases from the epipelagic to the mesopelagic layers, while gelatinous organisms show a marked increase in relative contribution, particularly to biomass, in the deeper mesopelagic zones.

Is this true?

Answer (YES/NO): NO